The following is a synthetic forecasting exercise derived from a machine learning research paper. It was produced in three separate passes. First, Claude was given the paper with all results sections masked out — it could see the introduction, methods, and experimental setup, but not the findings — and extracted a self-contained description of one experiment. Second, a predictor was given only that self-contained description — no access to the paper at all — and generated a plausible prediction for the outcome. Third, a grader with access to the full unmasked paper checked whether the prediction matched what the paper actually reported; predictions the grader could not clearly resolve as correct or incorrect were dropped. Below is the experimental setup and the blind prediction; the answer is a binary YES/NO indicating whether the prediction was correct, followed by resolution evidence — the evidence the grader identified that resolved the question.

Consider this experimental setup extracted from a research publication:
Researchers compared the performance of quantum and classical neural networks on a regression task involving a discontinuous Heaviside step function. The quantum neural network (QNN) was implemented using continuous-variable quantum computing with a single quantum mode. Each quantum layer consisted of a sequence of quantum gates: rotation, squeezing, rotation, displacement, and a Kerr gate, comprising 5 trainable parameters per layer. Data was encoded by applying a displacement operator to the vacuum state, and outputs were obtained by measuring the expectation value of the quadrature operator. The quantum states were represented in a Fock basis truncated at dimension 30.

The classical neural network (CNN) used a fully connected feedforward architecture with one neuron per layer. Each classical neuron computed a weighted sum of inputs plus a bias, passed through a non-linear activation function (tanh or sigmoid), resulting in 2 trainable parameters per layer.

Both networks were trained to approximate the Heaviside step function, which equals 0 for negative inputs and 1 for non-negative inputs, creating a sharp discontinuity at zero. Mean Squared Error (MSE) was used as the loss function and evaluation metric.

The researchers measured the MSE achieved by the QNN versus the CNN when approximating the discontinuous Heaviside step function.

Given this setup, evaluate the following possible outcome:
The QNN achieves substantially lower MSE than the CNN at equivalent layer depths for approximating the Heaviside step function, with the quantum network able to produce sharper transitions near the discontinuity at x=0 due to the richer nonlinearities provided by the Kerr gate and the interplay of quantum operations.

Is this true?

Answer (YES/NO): NO